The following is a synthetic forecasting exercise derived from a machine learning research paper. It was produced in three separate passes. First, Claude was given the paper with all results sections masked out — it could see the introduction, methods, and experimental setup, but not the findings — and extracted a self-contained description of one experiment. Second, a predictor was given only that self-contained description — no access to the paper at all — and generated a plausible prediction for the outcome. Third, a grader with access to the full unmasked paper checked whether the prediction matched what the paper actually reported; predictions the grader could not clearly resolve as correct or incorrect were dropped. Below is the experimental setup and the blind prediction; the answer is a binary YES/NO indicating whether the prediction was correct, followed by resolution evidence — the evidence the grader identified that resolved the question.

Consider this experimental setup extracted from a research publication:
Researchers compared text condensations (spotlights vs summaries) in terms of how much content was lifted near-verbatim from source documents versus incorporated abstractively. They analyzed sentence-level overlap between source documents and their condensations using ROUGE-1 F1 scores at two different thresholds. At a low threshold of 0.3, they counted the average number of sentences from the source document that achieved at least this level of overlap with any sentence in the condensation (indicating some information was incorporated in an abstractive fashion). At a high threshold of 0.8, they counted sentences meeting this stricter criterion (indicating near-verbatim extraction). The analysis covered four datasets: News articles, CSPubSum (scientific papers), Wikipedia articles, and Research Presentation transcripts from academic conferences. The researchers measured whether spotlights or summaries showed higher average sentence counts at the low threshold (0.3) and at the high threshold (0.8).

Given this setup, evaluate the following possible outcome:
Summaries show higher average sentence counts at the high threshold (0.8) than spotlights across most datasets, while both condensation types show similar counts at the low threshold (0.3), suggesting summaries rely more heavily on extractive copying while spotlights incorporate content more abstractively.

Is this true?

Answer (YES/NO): NO